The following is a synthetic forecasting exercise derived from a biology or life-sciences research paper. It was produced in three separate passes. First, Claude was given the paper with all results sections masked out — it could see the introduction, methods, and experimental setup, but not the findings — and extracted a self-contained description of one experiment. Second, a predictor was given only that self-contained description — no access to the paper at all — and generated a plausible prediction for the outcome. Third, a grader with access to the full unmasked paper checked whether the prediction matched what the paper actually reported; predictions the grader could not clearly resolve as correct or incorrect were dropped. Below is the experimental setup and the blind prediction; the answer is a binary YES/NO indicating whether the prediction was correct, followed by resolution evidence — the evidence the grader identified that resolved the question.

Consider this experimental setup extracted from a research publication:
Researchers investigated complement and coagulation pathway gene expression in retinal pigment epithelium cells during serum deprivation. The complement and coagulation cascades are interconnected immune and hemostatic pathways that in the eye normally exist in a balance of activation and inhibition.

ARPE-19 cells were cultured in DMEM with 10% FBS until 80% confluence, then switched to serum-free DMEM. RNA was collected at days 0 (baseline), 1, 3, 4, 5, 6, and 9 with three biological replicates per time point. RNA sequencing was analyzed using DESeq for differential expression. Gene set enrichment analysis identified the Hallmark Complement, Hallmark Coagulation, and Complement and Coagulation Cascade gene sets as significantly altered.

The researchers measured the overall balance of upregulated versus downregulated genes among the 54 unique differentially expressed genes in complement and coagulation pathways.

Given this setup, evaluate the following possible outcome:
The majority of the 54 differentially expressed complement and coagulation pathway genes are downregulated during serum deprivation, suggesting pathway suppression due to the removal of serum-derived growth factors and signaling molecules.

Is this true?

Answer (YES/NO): YES